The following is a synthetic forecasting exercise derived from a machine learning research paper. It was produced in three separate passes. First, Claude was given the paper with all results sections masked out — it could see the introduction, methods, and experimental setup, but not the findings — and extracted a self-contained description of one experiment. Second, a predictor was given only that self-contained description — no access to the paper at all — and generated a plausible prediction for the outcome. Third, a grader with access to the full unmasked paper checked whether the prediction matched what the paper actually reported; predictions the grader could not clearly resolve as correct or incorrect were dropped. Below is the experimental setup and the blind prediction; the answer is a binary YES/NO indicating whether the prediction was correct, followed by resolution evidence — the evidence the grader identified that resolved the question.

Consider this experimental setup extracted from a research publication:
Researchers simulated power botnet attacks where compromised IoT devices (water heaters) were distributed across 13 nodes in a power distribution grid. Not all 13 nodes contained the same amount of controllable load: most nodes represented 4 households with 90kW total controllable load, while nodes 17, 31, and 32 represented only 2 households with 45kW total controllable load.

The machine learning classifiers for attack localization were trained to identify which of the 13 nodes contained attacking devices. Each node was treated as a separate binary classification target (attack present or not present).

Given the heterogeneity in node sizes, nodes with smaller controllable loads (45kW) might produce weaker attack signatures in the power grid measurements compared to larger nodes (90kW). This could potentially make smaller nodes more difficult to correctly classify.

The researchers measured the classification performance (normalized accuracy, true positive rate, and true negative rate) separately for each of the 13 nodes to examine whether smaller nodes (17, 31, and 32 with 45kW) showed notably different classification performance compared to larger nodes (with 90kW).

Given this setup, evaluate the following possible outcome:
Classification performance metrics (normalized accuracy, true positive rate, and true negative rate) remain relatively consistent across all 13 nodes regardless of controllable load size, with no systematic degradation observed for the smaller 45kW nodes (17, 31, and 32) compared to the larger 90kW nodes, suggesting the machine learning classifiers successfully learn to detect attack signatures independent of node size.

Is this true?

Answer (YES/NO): NO